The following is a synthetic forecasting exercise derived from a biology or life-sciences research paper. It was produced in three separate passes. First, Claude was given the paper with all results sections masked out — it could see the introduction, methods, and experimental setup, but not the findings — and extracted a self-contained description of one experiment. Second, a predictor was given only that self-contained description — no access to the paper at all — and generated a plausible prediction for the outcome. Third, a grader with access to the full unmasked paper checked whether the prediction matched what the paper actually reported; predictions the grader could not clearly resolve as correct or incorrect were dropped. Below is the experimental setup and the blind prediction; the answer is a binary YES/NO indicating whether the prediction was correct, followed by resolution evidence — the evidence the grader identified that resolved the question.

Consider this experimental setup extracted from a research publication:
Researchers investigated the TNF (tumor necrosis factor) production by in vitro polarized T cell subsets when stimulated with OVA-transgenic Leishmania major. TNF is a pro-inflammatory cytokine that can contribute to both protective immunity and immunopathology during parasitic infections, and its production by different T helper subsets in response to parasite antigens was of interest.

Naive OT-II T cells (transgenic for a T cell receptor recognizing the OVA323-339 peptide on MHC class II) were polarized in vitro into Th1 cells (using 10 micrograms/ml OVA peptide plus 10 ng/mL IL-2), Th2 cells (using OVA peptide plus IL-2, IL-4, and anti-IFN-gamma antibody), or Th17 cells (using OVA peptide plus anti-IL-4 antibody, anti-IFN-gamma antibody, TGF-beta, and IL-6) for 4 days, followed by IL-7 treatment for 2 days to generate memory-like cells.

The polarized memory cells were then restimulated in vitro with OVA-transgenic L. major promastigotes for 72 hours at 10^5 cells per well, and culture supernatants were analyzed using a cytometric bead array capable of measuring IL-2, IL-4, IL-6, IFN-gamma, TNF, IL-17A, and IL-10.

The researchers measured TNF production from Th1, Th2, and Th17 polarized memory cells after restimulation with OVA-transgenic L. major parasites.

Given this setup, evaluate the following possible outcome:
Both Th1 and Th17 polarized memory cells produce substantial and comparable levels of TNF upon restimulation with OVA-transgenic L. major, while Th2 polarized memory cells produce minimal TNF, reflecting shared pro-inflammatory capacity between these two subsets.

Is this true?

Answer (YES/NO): NO